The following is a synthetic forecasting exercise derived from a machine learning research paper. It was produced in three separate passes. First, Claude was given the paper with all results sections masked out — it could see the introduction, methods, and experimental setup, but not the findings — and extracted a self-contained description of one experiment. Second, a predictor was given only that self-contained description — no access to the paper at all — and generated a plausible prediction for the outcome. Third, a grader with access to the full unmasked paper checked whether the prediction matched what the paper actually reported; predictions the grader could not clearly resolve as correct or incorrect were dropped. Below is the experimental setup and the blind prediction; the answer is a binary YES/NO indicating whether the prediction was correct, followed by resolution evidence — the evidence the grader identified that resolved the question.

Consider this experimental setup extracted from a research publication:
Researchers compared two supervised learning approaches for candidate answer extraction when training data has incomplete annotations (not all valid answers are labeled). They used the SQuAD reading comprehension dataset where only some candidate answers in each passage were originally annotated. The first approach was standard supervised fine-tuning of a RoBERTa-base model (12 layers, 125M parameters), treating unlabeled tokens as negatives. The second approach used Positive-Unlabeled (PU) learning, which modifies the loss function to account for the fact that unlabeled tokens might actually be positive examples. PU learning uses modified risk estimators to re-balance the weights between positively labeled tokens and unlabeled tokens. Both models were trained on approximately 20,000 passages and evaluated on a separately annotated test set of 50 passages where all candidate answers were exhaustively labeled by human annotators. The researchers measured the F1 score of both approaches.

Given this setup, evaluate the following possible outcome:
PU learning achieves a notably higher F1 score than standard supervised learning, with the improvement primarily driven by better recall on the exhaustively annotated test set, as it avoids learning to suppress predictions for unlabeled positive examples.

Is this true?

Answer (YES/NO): YES